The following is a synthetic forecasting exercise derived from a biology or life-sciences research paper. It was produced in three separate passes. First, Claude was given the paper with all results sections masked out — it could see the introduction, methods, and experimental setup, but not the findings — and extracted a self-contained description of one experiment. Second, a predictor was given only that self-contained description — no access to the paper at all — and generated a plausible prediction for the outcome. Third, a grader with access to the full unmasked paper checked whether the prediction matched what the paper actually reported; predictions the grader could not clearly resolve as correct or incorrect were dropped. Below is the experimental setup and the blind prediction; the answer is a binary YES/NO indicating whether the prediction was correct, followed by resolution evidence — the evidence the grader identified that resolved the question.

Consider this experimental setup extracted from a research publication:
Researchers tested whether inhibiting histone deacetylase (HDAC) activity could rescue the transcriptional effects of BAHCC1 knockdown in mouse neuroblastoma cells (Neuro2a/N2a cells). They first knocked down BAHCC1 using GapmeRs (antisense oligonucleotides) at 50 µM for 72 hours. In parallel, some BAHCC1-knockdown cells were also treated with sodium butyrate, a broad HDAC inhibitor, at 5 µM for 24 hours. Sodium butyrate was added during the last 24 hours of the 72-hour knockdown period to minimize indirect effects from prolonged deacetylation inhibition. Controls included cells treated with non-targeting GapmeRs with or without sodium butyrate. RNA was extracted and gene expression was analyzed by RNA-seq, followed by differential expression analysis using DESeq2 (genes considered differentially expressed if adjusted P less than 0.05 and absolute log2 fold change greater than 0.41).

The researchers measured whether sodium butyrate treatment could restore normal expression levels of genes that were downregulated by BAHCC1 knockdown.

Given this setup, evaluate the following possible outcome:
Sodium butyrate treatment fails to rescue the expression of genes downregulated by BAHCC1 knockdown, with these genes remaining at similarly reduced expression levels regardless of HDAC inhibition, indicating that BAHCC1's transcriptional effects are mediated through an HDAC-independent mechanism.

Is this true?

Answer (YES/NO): NO